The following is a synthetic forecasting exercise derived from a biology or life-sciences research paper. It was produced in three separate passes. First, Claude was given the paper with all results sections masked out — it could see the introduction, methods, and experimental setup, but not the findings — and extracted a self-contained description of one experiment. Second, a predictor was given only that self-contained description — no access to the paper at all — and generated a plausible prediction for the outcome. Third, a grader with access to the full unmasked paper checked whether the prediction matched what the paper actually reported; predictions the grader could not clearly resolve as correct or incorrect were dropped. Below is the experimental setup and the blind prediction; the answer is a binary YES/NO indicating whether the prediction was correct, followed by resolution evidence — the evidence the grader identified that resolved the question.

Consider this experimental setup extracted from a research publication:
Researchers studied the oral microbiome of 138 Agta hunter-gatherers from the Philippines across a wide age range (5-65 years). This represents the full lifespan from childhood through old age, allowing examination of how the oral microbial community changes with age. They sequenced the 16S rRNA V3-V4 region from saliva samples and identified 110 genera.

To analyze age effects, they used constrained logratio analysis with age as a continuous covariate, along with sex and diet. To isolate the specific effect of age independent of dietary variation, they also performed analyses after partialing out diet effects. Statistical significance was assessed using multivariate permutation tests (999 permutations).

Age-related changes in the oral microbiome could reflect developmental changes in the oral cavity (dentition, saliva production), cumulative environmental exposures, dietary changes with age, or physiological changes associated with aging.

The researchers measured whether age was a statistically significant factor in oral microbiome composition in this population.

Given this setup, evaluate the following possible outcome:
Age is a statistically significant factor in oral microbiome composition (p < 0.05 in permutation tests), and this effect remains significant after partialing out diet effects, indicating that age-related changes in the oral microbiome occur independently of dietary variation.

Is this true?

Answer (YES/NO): YES